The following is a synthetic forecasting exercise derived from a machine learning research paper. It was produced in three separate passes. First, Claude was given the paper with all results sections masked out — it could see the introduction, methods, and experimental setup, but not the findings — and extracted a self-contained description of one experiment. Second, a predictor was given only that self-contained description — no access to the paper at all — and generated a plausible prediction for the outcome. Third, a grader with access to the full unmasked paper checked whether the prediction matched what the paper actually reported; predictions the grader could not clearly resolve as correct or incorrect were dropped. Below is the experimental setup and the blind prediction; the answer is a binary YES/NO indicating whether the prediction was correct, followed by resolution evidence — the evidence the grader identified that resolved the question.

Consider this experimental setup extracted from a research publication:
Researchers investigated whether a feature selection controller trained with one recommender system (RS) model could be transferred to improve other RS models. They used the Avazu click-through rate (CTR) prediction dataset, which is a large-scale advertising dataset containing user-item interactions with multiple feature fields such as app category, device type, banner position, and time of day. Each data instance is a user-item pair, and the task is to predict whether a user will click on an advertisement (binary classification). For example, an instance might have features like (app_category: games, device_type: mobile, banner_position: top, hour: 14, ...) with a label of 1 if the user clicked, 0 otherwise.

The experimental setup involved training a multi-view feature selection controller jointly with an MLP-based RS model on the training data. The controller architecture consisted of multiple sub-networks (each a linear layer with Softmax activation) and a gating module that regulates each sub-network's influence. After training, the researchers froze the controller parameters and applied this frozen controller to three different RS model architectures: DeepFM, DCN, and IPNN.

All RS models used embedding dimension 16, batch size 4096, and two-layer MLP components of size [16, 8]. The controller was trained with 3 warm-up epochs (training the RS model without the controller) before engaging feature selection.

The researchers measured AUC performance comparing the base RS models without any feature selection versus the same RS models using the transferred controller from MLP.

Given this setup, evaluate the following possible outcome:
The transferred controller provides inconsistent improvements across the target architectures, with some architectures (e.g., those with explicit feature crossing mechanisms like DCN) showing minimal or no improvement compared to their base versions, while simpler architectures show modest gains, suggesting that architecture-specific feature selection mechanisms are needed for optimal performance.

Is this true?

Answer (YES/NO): NO